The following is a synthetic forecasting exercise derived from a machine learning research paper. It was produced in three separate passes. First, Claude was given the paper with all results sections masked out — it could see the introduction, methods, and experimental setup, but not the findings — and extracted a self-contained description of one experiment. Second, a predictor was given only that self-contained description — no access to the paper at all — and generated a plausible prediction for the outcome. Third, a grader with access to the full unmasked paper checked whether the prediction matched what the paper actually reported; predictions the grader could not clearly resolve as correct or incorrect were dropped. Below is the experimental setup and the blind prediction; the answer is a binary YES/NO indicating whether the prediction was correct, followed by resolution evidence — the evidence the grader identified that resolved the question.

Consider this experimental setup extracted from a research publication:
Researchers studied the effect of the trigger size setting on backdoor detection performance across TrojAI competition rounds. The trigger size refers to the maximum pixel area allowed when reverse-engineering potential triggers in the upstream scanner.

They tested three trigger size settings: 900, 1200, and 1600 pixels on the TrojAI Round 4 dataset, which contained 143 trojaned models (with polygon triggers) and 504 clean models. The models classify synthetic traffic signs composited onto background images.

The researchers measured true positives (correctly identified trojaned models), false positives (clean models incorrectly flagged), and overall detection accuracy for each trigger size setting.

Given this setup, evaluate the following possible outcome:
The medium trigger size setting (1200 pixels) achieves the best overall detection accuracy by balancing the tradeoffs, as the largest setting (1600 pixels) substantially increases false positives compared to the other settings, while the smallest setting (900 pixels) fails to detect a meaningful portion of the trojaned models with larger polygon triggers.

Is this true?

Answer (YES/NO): YES